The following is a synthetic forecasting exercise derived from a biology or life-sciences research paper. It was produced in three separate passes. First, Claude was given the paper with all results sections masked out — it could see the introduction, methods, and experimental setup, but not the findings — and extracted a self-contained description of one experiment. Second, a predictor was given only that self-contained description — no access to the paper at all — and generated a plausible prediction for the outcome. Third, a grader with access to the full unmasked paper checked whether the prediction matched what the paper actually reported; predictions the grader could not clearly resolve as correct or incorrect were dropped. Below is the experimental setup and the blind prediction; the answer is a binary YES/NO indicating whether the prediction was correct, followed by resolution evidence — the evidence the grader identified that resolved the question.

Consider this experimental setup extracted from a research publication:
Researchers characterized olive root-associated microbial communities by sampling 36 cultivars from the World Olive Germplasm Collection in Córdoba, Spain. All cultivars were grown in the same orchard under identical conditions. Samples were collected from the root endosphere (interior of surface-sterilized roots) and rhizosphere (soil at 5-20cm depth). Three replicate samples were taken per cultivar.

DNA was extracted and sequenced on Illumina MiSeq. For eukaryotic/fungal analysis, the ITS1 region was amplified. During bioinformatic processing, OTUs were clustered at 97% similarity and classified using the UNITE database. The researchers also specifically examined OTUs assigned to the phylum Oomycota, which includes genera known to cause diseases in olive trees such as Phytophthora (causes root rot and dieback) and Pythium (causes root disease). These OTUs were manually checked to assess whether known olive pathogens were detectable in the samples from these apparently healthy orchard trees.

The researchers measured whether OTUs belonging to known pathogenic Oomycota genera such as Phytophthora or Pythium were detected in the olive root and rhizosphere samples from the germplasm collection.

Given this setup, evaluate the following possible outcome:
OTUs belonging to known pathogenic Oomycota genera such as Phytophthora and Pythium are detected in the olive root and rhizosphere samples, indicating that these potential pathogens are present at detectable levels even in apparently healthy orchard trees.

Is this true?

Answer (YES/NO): NO